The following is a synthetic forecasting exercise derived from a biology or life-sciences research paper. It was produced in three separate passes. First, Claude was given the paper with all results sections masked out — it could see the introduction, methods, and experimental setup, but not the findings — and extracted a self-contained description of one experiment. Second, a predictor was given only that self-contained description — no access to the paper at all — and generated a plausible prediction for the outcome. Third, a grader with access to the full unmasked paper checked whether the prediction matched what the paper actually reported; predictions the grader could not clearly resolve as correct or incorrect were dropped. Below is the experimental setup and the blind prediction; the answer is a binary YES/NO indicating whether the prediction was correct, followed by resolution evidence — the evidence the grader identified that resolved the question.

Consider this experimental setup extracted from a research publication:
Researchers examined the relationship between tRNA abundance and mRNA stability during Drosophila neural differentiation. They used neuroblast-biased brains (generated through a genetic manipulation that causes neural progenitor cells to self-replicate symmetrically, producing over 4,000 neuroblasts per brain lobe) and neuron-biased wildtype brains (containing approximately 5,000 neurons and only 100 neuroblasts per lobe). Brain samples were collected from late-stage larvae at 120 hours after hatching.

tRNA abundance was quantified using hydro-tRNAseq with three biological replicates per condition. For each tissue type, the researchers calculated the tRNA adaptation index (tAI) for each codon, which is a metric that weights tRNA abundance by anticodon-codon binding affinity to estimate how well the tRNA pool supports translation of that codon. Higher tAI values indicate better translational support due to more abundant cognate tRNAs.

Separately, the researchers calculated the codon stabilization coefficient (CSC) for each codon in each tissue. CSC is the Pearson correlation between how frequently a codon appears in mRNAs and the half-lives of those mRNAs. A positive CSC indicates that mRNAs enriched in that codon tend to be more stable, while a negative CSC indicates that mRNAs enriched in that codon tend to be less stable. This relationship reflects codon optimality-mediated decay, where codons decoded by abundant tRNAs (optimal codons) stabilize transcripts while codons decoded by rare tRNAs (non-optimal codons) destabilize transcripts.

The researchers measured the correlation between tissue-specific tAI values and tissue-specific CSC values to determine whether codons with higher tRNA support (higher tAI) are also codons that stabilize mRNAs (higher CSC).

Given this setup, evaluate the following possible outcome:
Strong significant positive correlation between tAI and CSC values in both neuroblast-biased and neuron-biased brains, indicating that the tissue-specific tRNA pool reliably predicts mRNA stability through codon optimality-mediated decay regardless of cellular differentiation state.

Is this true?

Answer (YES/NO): NO